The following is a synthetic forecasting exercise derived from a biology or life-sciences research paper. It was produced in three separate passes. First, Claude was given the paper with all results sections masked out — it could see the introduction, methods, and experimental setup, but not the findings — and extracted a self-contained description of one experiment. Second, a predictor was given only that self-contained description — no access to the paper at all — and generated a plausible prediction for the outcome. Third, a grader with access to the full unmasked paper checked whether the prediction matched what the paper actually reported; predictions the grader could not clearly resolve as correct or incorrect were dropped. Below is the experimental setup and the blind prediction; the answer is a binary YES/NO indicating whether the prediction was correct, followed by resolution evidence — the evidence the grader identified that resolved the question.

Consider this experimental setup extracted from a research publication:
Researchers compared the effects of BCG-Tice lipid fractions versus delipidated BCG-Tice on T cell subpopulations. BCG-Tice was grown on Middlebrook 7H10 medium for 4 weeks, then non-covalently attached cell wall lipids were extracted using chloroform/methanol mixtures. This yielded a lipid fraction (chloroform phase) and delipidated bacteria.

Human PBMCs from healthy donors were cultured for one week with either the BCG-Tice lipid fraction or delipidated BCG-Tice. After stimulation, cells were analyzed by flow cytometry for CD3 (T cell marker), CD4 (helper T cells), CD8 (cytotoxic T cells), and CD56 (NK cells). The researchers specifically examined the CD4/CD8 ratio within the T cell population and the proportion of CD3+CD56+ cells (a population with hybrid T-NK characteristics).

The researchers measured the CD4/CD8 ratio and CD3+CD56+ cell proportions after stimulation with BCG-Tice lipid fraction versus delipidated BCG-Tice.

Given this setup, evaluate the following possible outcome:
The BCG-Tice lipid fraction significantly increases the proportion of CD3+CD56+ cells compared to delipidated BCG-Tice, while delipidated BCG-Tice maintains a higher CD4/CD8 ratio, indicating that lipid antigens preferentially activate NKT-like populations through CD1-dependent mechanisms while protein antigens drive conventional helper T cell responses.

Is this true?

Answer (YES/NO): NO